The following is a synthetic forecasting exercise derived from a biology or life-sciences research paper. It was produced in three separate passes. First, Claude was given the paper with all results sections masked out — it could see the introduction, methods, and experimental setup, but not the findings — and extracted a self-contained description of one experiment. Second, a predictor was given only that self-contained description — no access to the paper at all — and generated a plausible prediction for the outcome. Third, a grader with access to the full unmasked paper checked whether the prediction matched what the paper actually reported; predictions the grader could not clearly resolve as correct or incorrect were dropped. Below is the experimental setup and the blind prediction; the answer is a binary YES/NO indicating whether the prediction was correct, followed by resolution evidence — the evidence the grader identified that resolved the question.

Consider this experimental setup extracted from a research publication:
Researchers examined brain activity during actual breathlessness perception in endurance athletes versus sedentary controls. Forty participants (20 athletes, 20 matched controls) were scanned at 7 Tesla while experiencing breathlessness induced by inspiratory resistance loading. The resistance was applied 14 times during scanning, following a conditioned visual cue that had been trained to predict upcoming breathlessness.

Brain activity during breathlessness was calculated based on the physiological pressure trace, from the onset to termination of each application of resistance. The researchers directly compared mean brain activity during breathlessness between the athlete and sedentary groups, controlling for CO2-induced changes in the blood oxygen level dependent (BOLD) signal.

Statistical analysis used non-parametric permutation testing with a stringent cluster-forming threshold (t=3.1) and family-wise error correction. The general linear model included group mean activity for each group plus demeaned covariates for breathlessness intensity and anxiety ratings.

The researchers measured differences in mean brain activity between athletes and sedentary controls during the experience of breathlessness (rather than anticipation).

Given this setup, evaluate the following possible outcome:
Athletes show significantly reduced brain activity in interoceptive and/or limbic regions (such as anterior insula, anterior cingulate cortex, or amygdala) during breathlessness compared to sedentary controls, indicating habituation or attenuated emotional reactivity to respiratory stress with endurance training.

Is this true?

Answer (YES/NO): NO